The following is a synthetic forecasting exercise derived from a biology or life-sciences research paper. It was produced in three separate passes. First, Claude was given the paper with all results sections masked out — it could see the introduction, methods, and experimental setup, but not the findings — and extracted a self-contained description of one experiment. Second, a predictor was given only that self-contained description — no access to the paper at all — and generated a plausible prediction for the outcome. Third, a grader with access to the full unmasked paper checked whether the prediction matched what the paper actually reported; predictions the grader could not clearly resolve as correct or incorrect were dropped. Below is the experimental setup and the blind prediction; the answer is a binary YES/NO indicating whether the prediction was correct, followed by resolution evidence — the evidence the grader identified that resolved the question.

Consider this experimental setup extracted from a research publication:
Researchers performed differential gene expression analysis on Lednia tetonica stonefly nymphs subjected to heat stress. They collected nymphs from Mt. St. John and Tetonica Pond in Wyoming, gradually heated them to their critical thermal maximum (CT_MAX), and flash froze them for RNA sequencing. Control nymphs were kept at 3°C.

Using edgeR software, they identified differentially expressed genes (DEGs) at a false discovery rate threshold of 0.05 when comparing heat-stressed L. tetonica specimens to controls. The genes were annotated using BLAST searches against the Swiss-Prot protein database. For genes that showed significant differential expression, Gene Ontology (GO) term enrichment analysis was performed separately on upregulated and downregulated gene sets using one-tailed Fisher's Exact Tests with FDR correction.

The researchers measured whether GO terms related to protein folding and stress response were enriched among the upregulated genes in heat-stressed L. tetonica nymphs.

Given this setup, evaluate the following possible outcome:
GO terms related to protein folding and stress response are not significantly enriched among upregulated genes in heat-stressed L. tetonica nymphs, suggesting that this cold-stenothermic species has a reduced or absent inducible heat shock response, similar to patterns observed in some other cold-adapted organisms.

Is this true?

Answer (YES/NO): NO